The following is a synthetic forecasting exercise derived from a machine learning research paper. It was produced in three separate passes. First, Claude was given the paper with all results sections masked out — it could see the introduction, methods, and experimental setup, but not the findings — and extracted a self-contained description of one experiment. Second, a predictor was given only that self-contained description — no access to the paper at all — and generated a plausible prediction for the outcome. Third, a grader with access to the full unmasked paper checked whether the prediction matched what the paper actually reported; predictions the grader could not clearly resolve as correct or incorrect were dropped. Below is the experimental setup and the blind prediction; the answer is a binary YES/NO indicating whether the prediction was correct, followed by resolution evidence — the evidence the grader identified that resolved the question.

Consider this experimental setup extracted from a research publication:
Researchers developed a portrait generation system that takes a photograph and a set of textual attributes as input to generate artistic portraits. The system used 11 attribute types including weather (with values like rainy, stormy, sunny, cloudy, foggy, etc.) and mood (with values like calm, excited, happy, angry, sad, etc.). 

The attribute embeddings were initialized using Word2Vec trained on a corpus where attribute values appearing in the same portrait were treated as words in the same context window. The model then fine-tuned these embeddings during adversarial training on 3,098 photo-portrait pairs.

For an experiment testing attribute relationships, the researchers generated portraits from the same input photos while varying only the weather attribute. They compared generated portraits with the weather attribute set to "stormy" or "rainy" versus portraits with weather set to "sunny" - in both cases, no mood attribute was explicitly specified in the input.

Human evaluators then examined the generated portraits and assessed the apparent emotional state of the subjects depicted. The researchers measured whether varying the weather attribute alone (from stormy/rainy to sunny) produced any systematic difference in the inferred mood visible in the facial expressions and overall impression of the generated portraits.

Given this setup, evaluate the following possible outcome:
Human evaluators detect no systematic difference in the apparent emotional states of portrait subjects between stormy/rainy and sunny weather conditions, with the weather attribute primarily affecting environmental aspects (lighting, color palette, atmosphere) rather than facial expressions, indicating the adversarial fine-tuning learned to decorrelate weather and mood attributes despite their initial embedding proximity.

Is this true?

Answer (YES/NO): NO